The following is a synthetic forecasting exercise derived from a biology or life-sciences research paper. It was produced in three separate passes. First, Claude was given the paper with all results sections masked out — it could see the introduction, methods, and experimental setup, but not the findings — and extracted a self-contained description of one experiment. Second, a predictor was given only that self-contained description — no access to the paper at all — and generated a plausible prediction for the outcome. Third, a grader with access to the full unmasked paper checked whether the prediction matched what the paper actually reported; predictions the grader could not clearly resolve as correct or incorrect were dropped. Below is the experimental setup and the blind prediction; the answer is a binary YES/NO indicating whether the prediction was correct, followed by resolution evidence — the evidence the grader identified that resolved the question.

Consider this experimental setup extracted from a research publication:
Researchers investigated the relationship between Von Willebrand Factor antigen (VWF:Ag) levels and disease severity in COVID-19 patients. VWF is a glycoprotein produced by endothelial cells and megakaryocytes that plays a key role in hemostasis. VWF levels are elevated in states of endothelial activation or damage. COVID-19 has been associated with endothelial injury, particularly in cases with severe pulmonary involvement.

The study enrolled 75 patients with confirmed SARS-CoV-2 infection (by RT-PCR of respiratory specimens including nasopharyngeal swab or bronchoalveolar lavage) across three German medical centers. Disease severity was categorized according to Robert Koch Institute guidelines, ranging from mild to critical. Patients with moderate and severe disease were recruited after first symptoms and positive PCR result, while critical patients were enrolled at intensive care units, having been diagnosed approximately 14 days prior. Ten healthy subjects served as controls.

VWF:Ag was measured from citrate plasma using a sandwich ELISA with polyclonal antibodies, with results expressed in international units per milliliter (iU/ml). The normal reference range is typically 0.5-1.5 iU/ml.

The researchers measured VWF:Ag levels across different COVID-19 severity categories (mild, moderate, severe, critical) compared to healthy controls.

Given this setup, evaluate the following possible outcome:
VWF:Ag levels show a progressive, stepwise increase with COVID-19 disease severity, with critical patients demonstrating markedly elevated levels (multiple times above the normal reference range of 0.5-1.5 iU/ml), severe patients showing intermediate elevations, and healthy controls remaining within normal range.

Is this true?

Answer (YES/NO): NO